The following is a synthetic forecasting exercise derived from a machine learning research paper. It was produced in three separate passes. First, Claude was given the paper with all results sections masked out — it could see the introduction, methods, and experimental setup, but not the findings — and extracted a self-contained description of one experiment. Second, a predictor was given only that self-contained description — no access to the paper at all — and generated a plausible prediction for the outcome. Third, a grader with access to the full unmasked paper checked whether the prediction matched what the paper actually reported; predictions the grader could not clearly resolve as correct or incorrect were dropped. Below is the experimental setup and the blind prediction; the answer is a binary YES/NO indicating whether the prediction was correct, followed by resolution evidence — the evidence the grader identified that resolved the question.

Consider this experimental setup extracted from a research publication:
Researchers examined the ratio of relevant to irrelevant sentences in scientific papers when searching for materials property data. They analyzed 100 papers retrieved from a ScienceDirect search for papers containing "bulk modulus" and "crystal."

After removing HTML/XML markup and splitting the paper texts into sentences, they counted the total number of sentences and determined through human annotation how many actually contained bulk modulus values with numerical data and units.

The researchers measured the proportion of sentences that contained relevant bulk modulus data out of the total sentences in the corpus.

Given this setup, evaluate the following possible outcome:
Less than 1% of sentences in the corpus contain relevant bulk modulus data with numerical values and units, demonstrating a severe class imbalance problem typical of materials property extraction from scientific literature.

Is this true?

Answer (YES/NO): NO